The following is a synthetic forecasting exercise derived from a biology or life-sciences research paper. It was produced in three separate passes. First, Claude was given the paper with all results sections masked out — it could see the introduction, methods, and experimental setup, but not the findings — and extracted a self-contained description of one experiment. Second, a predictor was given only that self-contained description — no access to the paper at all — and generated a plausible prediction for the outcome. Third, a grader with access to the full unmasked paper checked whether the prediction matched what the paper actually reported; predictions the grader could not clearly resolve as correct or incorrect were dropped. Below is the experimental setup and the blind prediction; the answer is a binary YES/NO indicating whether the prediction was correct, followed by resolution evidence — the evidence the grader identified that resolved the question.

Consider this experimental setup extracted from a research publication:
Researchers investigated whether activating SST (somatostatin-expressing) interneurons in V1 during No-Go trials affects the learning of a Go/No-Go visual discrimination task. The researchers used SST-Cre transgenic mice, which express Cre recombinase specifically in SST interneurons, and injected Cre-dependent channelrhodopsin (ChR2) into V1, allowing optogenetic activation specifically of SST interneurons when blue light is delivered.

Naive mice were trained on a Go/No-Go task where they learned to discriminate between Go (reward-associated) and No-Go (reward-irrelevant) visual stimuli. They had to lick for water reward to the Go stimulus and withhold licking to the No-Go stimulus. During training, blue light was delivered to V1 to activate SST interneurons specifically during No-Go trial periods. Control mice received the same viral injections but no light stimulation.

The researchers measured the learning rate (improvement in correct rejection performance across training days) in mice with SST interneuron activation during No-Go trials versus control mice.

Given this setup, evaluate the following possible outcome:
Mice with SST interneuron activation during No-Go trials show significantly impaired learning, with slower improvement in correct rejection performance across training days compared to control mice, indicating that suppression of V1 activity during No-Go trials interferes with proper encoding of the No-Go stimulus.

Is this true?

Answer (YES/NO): NO